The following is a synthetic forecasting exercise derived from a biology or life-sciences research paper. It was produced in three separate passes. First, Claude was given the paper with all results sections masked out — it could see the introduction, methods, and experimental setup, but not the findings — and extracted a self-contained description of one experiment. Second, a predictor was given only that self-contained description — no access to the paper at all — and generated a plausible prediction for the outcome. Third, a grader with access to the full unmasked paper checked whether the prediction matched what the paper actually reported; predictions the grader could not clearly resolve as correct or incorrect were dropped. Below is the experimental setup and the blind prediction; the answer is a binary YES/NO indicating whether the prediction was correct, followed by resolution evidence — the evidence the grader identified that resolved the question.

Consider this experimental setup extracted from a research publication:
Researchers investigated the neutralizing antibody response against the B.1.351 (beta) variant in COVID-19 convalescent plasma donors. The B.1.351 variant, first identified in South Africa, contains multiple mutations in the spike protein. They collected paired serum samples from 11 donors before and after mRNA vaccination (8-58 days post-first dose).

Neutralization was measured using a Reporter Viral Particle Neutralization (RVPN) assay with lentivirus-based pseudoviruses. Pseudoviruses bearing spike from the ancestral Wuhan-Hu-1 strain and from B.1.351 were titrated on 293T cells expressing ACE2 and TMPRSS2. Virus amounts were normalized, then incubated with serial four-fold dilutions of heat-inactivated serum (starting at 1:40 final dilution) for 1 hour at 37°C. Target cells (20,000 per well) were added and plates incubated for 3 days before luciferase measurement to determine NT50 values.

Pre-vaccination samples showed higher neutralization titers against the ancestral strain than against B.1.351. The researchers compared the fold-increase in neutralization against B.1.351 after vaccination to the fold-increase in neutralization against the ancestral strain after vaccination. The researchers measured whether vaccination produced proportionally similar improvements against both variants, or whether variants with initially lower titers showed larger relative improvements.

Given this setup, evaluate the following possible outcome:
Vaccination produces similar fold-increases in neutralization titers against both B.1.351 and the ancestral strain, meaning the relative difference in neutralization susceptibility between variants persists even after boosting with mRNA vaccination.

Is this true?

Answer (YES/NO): NO